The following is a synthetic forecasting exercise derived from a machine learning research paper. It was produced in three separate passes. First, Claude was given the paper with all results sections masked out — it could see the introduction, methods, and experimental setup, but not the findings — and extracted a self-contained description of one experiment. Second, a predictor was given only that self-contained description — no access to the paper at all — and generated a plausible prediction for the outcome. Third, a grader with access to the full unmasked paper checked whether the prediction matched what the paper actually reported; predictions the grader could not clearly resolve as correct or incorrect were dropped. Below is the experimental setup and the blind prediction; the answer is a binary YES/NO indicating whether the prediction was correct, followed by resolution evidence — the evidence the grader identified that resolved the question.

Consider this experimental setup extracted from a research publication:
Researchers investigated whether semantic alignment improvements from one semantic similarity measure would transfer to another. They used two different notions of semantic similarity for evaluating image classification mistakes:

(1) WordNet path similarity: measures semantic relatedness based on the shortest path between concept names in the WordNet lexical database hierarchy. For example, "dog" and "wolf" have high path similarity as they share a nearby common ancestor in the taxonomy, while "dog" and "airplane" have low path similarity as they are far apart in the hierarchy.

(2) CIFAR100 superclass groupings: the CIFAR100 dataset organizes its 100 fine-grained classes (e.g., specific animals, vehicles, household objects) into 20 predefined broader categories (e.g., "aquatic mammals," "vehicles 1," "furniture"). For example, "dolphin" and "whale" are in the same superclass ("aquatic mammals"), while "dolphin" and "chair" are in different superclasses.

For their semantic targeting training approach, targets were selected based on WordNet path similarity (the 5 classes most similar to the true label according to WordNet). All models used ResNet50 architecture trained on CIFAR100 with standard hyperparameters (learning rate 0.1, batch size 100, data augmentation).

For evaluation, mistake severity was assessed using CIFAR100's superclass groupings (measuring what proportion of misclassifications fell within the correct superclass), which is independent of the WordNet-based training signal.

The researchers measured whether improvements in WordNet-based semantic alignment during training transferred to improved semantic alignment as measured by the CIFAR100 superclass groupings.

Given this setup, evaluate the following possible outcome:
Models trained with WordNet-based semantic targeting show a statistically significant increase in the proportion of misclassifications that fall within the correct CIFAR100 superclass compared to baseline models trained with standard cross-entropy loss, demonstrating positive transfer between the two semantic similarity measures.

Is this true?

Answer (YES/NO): NO